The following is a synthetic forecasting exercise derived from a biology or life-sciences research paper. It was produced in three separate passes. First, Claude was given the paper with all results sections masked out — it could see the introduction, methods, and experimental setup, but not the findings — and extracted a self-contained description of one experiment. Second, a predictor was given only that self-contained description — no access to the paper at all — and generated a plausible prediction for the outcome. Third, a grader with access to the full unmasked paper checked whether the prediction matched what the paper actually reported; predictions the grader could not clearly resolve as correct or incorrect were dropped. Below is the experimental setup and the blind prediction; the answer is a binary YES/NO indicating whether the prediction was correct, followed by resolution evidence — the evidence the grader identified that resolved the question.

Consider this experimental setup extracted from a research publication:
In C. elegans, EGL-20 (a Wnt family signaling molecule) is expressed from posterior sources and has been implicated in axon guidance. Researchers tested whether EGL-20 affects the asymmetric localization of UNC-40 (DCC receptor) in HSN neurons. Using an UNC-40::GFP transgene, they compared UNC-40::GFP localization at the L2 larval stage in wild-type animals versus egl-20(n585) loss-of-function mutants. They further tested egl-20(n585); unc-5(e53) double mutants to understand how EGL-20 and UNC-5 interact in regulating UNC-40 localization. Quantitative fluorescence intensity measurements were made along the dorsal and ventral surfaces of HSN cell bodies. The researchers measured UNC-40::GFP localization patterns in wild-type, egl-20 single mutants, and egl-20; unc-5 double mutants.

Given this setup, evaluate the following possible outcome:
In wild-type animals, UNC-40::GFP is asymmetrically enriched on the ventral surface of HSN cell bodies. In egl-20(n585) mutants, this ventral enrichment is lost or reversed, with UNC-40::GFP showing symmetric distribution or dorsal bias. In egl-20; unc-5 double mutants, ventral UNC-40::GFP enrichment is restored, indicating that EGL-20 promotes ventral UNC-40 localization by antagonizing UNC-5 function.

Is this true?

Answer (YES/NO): NO